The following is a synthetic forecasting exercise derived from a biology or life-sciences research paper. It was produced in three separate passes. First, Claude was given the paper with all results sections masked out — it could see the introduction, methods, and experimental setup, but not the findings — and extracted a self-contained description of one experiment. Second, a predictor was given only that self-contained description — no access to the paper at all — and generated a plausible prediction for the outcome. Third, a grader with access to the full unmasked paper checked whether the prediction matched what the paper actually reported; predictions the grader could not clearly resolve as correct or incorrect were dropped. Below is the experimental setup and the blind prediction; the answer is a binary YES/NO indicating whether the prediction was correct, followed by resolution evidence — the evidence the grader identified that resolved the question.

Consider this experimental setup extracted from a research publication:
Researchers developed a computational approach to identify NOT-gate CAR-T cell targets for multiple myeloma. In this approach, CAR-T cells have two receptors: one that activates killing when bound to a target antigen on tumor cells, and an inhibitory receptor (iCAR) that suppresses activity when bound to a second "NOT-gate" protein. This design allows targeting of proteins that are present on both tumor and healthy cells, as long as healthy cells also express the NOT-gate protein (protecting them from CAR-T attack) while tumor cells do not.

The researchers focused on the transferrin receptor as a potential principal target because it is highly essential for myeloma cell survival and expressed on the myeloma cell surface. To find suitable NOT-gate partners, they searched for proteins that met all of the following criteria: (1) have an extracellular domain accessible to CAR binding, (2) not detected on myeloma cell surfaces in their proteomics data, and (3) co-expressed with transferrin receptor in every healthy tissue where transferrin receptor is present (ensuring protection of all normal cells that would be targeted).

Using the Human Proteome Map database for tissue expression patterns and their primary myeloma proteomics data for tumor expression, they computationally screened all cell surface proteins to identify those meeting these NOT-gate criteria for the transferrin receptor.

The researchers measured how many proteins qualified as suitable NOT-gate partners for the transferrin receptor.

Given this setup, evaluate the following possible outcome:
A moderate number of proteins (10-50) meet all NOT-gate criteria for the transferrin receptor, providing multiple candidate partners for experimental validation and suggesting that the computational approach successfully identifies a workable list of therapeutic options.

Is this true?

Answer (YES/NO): YES